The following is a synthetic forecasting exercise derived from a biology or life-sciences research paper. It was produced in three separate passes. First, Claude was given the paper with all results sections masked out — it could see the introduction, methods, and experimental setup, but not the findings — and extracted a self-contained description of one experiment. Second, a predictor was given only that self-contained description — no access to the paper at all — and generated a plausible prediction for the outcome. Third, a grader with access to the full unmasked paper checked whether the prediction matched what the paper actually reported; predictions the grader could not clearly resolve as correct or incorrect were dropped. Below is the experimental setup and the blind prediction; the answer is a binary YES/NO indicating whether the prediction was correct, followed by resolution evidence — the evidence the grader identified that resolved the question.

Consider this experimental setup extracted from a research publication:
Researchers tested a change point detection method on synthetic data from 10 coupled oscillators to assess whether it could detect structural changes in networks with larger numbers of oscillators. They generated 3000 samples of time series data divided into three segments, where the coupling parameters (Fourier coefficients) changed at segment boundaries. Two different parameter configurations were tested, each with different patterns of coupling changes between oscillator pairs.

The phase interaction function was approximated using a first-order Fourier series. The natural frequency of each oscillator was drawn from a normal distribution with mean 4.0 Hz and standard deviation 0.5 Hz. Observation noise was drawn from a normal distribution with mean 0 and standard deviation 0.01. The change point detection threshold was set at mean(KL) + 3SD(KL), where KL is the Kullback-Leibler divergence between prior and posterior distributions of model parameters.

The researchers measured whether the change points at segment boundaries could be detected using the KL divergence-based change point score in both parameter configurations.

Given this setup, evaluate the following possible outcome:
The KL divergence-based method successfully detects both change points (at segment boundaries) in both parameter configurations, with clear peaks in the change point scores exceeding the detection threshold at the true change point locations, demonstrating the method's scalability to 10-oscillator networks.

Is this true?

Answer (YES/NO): YES